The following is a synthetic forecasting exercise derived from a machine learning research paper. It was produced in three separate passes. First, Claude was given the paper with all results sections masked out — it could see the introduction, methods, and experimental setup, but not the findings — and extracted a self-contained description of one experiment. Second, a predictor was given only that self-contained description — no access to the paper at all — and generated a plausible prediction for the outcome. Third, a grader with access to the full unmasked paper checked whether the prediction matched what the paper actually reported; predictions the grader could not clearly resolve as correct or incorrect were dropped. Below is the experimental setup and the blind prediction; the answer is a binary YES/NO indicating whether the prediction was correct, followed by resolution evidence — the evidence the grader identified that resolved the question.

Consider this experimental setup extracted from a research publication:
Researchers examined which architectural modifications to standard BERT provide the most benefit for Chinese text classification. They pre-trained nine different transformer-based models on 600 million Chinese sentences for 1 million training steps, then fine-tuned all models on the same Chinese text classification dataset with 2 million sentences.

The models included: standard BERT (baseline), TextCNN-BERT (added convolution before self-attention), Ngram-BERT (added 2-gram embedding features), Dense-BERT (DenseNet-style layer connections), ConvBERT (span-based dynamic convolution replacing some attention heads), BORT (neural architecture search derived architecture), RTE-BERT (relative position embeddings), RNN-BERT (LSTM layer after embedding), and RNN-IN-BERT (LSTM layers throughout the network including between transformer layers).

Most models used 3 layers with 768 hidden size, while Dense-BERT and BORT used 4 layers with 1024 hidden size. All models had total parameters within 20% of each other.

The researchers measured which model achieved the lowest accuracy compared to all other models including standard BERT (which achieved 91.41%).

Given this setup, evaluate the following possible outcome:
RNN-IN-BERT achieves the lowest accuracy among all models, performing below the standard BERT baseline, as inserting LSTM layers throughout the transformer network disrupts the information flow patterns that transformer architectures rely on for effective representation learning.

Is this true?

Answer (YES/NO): NO